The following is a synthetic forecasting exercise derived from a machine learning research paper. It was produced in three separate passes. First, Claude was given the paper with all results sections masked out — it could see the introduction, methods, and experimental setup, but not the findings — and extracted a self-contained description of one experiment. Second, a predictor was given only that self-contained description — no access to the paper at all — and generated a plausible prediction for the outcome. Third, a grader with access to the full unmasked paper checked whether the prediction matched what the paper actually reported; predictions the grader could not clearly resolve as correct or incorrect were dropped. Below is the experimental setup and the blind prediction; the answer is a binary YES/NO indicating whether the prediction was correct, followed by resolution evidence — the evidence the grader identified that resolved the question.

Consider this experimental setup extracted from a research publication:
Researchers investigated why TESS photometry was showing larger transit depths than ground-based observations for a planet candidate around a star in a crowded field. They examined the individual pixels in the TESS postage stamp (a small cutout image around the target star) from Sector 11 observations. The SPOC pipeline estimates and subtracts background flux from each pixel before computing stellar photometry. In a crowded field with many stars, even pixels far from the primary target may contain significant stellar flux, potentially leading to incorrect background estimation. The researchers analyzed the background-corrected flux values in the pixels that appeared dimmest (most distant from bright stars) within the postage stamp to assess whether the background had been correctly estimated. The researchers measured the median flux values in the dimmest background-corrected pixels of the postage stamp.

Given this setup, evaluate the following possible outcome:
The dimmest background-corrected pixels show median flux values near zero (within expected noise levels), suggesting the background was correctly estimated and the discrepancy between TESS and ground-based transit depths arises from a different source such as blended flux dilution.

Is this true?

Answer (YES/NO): NO